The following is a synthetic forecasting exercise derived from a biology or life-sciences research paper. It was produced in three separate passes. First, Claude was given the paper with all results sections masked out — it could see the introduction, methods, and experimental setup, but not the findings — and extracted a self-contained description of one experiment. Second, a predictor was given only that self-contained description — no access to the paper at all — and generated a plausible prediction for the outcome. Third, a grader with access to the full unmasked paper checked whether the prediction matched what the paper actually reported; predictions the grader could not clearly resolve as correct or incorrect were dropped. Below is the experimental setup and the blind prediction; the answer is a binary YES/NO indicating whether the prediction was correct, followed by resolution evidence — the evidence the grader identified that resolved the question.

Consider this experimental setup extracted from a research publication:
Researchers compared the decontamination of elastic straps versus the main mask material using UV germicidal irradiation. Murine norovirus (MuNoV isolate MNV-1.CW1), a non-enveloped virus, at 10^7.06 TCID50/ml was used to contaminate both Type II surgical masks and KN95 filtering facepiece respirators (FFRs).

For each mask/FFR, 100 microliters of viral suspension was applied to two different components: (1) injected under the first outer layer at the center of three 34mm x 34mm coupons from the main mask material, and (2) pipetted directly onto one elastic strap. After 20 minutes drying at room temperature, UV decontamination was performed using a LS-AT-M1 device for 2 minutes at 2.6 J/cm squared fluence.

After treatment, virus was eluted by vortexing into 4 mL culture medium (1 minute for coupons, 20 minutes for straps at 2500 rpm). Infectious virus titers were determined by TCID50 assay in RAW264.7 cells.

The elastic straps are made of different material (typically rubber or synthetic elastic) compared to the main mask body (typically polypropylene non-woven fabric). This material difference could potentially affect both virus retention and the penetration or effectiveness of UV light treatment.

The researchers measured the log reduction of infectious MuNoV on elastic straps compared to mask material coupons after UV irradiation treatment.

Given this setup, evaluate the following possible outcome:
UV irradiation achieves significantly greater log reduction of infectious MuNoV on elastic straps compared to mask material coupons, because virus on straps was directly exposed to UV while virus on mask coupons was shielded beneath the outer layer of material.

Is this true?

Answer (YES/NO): NO